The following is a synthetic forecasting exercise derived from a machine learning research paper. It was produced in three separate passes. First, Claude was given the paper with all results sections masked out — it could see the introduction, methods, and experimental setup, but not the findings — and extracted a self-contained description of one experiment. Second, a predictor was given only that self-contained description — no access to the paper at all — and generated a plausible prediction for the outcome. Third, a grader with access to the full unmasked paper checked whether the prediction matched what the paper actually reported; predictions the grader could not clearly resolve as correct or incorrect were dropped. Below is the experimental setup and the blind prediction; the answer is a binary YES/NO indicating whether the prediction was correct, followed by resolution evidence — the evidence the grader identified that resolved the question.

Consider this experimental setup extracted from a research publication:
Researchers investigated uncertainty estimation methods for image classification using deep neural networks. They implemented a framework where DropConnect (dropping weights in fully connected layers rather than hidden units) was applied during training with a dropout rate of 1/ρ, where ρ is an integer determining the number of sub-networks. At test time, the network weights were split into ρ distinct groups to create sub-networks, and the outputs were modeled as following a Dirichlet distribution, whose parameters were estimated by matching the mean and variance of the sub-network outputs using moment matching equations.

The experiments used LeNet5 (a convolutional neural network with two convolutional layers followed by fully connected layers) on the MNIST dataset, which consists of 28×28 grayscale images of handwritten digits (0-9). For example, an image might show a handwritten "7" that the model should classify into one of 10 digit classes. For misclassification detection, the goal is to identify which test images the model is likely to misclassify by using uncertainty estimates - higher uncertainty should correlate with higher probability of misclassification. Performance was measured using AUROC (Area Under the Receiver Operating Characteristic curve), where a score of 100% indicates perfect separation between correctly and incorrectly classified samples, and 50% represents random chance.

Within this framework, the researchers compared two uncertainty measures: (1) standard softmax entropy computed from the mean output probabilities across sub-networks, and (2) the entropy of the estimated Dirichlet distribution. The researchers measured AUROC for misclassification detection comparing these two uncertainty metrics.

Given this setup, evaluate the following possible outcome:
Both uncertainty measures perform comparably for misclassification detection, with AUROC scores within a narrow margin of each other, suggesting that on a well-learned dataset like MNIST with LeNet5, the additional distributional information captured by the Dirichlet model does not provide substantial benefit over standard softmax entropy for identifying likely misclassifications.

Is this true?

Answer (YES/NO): NO